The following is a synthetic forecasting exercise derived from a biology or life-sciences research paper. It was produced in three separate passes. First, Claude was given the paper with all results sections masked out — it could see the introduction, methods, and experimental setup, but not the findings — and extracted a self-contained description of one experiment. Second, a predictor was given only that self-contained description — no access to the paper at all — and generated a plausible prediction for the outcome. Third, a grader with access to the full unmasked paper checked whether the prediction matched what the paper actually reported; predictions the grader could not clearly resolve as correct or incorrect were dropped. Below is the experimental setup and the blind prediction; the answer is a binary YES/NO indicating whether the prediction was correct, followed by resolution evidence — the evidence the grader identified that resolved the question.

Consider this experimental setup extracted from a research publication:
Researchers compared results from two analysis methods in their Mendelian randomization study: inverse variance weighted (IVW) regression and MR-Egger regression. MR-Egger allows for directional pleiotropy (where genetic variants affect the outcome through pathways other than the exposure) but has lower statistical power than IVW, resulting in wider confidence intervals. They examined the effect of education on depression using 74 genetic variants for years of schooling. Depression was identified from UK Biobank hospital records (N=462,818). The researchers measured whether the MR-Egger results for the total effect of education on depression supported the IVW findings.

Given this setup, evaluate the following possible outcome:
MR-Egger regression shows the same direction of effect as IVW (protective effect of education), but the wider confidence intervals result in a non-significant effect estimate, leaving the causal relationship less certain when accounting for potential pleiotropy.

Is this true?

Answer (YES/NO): YES